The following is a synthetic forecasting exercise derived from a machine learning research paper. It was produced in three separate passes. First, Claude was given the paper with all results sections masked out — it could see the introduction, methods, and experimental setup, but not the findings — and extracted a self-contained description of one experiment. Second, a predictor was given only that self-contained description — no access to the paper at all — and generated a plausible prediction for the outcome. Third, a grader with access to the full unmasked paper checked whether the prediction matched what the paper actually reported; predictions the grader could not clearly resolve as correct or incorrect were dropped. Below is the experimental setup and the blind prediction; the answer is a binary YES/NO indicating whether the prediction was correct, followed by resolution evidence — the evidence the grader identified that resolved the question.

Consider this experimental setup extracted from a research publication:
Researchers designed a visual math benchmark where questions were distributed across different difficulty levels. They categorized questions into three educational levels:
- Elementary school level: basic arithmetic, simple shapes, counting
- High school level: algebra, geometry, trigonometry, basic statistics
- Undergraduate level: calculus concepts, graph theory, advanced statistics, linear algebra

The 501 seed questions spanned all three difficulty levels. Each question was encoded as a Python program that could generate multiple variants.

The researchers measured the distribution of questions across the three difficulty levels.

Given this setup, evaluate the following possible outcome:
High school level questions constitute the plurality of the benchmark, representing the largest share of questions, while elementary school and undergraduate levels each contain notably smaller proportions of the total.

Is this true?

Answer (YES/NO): YES